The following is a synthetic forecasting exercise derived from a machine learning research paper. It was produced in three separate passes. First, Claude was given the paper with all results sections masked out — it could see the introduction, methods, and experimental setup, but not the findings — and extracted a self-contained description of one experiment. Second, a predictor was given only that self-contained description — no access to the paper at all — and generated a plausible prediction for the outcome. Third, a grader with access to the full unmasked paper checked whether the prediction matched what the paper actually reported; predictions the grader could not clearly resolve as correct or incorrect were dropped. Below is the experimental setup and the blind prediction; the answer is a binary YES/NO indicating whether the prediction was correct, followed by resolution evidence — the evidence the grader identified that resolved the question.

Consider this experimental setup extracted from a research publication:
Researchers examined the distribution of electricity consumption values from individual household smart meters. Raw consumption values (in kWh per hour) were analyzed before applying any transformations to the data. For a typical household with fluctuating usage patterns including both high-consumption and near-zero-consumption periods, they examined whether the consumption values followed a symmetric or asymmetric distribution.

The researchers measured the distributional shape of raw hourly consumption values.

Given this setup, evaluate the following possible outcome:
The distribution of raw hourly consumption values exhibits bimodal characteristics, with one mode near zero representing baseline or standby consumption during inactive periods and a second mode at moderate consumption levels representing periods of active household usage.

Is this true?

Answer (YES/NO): NO